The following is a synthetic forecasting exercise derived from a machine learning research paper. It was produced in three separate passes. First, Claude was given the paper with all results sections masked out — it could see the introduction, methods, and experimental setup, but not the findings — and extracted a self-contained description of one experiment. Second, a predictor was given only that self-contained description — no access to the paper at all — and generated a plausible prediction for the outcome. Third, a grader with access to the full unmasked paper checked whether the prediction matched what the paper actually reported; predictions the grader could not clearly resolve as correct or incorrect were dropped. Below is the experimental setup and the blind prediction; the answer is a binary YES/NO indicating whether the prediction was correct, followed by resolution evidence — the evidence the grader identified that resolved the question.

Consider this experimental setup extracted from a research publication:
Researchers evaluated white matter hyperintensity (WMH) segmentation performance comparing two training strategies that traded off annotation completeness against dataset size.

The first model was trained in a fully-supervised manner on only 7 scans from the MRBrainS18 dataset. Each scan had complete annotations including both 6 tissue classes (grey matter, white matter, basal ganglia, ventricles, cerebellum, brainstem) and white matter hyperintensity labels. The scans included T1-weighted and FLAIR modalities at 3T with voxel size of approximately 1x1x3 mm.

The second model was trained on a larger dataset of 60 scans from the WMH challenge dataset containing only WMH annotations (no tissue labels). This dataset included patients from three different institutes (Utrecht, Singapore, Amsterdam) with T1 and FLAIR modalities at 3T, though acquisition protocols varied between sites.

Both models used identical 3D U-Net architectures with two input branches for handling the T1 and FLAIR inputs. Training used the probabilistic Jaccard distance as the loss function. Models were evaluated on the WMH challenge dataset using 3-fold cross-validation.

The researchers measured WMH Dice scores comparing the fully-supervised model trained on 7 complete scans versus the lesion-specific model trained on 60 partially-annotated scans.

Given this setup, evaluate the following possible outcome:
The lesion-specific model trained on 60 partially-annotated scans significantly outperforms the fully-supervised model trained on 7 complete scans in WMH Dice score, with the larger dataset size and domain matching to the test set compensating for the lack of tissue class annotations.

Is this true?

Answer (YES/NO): YES